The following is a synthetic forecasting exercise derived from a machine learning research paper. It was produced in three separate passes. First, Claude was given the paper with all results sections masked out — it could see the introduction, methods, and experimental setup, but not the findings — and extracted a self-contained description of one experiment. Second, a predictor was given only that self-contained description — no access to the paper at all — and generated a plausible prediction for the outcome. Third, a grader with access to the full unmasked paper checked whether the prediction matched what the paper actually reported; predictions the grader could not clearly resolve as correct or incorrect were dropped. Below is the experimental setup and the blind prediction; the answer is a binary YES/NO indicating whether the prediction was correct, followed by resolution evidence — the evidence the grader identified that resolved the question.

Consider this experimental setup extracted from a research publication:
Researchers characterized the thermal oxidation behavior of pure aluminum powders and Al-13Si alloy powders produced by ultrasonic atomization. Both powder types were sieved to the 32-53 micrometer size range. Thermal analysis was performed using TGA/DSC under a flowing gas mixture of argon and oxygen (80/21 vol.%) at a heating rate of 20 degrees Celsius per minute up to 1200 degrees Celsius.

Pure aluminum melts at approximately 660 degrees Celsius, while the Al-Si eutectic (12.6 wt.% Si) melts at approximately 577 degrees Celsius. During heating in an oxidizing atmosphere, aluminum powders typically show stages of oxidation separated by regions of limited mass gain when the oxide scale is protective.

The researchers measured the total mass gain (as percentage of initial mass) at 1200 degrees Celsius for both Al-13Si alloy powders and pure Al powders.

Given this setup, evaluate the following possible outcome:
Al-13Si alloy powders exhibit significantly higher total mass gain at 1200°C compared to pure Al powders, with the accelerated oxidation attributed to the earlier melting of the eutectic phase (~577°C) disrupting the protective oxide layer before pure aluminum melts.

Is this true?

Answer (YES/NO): NO